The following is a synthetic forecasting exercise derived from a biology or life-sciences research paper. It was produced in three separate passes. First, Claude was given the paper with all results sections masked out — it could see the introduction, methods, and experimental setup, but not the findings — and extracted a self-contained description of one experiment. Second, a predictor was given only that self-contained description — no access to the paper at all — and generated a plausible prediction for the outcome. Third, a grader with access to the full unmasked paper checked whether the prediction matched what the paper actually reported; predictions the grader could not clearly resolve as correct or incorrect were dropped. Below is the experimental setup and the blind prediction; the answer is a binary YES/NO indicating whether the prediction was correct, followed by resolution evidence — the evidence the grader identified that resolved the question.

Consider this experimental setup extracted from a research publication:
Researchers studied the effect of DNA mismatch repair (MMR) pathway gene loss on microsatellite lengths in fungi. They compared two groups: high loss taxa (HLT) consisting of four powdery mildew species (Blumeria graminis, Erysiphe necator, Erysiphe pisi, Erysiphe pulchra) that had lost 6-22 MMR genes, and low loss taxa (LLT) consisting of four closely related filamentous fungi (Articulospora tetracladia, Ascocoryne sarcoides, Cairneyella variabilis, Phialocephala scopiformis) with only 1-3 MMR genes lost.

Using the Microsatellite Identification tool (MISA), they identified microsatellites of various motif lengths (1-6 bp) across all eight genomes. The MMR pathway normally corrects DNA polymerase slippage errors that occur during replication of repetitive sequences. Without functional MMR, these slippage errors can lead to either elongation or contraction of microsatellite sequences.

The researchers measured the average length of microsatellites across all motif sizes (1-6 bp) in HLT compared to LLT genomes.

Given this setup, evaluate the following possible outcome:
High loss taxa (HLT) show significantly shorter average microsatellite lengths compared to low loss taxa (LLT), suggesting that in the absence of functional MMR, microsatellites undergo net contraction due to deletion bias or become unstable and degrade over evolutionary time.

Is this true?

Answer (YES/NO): NO